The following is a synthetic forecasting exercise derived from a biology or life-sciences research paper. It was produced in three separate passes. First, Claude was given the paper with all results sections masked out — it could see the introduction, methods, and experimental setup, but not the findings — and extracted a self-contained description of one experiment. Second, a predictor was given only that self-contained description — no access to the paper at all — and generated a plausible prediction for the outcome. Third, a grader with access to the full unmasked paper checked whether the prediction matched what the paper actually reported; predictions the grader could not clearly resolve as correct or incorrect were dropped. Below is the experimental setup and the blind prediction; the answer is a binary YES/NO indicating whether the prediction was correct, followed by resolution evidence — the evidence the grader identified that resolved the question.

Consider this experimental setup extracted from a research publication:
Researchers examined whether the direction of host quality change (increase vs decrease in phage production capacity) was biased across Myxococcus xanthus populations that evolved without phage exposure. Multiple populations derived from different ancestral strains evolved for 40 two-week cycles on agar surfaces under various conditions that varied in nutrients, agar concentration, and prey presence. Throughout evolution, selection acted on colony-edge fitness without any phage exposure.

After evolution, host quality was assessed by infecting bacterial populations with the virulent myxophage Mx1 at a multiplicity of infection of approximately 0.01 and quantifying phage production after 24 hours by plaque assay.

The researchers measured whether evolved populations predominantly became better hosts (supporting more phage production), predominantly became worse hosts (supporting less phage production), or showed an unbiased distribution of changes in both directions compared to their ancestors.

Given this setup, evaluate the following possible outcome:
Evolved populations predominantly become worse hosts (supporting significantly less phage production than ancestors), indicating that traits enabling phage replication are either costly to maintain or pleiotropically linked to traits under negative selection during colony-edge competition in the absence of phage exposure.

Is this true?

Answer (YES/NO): YES